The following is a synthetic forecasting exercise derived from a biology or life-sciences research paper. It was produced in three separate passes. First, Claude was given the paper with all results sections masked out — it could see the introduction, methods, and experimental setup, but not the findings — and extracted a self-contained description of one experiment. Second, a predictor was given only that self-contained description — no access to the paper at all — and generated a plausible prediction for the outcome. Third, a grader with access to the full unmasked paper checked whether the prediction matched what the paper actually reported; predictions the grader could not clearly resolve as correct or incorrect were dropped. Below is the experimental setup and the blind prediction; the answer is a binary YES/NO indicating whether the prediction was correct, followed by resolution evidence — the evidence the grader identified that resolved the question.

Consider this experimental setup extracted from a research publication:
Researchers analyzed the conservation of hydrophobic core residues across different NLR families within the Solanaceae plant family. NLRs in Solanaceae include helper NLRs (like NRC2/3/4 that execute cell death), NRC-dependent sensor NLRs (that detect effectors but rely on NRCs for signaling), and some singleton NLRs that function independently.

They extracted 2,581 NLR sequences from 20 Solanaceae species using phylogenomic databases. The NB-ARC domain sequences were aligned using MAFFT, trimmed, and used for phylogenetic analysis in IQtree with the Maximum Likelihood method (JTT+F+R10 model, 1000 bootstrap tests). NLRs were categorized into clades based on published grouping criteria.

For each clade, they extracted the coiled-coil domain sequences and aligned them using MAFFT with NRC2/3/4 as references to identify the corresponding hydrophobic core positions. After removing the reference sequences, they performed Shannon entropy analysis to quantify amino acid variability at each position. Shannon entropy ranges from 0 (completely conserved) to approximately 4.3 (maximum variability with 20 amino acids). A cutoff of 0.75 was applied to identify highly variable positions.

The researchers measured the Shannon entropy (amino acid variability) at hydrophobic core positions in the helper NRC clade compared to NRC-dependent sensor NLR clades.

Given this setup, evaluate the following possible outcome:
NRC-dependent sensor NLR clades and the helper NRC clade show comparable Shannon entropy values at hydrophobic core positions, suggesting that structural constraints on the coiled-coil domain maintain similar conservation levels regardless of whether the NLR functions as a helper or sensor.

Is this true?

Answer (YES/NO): NO